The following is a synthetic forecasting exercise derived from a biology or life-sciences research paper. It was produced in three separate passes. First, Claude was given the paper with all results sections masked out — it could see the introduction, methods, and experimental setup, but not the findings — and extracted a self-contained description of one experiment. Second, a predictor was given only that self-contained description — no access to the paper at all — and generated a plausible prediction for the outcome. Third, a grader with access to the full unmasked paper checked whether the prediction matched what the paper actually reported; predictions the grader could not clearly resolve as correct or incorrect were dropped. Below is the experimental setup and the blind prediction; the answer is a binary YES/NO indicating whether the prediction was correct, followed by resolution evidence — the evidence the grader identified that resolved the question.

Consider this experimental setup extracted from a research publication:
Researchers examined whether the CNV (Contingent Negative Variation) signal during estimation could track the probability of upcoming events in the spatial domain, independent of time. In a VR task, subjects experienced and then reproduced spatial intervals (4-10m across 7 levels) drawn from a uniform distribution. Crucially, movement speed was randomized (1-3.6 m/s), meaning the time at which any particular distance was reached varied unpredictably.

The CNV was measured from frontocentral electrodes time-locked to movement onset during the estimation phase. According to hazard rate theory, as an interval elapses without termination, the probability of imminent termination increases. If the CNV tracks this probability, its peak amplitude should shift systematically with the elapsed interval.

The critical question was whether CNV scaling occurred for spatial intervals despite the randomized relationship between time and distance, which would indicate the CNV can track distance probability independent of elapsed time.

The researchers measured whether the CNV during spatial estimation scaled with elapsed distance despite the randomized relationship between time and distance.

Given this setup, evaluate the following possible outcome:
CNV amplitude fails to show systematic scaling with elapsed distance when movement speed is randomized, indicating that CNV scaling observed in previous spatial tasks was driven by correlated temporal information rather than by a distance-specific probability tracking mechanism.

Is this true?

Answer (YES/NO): NO